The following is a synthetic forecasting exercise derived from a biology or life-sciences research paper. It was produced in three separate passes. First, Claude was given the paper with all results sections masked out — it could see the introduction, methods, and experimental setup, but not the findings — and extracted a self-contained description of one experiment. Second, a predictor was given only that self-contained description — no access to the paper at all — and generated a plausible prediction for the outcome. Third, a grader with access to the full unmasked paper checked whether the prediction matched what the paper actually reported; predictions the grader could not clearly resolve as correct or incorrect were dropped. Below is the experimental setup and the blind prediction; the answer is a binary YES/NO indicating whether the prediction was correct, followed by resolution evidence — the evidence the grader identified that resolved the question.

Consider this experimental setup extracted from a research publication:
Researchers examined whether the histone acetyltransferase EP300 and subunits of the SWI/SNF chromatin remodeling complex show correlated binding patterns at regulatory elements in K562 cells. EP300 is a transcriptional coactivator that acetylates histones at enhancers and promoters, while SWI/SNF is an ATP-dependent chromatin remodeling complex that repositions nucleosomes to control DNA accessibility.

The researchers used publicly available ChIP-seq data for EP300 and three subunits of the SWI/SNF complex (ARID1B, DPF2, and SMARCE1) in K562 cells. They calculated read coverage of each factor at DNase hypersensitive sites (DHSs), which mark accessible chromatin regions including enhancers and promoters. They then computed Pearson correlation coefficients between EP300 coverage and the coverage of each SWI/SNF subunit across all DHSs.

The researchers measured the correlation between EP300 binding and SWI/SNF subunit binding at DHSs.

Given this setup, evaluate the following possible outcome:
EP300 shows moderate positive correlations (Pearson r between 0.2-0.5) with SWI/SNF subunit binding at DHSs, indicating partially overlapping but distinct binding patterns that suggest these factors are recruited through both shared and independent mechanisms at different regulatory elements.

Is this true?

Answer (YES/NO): NO